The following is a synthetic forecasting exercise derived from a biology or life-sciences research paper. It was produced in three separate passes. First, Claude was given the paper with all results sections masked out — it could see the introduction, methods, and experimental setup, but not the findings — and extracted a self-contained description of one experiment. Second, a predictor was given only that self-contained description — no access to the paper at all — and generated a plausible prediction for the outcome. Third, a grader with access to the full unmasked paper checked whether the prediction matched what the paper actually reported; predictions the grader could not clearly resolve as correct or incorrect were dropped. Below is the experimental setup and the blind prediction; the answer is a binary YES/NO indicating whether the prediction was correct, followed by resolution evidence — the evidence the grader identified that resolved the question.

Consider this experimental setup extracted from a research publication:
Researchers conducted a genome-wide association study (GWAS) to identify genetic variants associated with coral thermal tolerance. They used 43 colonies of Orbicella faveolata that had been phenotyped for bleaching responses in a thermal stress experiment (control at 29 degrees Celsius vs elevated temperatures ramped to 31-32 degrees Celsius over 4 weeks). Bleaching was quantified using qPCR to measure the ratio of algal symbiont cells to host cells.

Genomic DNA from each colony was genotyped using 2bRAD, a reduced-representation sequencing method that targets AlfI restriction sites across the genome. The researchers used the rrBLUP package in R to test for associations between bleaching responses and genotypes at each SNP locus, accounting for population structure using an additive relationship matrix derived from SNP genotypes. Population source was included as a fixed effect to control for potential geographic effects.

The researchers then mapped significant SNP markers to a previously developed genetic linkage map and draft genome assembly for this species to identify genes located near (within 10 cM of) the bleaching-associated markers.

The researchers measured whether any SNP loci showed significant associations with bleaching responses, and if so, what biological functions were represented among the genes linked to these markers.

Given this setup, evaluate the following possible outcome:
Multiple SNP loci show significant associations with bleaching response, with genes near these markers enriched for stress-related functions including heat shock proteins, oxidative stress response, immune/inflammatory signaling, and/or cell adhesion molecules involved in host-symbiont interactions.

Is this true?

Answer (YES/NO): NO